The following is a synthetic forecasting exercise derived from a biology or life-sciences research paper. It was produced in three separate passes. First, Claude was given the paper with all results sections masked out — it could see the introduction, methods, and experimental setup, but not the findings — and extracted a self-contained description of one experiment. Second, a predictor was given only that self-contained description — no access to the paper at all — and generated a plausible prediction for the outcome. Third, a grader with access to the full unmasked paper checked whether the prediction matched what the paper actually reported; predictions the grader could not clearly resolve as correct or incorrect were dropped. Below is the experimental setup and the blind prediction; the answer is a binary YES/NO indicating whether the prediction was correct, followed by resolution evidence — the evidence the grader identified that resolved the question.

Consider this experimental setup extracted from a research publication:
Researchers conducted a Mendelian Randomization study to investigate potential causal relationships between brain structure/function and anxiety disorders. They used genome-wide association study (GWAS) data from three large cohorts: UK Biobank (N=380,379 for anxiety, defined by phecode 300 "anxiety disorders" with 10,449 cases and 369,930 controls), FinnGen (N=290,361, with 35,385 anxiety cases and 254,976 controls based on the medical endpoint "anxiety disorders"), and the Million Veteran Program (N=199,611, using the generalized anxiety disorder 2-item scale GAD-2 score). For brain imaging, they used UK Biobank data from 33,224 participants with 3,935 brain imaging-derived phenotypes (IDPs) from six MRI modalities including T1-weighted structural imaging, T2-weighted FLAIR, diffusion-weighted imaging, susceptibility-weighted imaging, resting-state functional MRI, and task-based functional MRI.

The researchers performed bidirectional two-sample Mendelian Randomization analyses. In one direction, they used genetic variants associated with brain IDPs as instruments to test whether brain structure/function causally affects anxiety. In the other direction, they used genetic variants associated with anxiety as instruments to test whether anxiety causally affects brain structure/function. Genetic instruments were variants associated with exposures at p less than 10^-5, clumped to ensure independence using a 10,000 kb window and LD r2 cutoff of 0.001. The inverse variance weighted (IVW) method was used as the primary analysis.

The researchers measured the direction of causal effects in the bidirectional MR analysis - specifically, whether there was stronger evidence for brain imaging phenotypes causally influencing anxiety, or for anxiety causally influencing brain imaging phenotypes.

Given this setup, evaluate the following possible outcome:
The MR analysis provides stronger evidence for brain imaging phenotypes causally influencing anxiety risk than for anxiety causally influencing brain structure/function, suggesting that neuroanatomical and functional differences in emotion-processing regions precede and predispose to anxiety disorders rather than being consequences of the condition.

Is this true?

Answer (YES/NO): YES